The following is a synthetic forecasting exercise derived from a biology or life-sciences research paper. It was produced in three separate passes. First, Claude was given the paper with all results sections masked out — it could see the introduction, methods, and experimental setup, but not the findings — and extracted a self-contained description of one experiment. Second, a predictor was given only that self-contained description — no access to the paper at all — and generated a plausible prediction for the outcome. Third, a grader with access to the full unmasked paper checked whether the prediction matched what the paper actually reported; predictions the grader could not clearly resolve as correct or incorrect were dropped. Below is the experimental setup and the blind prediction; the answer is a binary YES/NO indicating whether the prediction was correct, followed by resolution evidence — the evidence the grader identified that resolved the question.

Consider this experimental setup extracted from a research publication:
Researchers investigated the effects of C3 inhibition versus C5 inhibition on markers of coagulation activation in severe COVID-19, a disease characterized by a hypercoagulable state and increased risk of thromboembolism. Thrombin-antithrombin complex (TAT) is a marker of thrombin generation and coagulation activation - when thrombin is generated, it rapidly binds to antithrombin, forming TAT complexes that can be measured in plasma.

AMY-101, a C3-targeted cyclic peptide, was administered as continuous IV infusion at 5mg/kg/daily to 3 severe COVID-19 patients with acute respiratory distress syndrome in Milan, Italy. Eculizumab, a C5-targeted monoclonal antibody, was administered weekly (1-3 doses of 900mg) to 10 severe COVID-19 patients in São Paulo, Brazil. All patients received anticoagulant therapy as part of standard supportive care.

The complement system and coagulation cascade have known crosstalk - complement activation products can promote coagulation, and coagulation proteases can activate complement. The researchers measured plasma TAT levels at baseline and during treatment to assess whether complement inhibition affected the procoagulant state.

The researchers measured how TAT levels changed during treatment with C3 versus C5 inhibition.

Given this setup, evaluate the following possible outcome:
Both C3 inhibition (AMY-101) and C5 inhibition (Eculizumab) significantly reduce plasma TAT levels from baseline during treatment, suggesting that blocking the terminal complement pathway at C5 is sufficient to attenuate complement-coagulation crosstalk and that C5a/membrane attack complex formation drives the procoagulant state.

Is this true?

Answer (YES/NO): YES